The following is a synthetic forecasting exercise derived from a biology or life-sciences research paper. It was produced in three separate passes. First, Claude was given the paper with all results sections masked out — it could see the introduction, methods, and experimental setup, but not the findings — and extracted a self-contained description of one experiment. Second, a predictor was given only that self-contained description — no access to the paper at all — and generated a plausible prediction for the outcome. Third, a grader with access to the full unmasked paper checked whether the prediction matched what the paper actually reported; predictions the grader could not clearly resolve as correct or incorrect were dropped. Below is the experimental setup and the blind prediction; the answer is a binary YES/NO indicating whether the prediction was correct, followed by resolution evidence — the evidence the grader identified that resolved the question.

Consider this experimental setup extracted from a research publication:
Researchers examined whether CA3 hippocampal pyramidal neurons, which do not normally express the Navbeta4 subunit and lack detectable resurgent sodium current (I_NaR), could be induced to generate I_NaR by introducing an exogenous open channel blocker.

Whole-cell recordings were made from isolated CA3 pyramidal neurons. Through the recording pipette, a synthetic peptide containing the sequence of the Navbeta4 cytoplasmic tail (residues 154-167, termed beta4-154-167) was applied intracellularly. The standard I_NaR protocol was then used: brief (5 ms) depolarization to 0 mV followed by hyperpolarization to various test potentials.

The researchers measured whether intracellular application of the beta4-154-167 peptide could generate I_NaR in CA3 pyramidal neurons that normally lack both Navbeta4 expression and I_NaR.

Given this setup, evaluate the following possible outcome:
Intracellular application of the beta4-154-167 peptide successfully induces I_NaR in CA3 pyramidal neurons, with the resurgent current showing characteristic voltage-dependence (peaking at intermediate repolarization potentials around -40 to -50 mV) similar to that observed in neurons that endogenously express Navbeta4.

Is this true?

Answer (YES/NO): YES